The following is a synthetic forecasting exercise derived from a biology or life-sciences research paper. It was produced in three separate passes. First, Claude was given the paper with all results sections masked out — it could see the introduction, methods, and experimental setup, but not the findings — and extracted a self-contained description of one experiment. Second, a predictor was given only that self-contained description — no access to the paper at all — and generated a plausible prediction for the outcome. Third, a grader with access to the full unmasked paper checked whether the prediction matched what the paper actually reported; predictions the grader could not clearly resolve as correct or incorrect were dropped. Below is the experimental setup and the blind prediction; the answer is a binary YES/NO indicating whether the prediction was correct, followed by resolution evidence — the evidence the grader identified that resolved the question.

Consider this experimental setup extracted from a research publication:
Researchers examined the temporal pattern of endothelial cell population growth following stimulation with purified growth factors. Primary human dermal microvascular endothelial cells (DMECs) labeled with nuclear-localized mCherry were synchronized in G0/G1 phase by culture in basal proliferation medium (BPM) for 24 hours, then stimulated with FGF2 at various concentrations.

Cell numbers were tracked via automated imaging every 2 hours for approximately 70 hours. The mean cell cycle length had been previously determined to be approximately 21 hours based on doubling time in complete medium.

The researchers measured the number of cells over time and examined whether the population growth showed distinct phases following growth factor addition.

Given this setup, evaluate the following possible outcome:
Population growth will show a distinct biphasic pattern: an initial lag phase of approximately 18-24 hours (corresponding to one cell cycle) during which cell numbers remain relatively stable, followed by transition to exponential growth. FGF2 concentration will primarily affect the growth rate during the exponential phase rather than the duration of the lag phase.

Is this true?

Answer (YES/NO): NO